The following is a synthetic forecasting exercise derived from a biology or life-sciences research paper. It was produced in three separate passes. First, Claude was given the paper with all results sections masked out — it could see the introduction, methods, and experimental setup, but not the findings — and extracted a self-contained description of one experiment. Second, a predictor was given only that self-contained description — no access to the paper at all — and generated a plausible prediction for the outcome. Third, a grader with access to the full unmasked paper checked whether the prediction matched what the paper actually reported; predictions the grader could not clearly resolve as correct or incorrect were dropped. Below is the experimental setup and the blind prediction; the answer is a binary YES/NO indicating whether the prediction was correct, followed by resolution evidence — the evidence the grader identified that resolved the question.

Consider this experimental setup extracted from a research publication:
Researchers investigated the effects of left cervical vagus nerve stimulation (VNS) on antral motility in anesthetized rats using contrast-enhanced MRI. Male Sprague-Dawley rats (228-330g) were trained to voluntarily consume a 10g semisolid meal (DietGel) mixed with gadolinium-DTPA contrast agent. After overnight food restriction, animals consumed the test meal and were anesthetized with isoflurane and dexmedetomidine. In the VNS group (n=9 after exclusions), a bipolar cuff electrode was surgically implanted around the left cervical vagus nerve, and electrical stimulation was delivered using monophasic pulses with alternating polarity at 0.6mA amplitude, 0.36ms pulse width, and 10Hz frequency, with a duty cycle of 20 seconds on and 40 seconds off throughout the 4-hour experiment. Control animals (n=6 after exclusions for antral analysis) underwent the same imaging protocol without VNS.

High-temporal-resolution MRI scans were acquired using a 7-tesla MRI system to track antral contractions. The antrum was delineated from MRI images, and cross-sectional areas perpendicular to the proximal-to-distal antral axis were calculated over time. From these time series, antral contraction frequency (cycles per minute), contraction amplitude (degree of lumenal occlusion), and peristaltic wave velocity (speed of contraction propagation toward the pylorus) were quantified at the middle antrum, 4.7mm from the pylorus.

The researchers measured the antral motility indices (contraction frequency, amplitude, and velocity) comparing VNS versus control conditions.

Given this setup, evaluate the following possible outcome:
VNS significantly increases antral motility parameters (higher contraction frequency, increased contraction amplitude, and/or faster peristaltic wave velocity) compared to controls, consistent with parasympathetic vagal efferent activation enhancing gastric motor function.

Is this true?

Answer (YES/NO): NO